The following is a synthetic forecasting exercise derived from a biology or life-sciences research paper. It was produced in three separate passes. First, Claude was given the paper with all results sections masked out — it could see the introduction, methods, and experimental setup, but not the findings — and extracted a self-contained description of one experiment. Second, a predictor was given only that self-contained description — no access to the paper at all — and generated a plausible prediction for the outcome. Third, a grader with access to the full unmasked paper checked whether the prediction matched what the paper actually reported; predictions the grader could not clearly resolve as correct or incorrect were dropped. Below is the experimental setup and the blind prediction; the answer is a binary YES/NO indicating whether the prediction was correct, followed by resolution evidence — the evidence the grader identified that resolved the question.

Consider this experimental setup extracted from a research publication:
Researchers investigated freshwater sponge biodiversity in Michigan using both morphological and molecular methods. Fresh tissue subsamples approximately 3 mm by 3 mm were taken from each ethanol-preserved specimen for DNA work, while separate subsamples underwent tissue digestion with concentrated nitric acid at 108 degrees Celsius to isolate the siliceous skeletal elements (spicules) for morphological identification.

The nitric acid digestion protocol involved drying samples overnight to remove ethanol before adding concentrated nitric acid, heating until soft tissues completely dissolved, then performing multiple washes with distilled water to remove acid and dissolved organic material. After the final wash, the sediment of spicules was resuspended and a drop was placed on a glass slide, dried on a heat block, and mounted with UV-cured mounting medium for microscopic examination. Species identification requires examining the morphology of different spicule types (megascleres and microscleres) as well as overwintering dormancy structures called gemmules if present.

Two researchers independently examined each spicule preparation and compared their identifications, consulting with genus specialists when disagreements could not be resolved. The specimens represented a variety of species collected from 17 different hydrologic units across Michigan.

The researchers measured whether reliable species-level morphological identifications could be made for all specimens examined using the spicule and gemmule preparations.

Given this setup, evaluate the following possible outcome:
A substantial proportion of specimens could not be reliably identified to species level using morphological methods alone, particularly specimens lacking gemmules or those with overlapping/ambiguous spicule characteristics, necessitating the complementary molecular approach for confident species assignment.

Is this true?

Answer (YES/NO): NO